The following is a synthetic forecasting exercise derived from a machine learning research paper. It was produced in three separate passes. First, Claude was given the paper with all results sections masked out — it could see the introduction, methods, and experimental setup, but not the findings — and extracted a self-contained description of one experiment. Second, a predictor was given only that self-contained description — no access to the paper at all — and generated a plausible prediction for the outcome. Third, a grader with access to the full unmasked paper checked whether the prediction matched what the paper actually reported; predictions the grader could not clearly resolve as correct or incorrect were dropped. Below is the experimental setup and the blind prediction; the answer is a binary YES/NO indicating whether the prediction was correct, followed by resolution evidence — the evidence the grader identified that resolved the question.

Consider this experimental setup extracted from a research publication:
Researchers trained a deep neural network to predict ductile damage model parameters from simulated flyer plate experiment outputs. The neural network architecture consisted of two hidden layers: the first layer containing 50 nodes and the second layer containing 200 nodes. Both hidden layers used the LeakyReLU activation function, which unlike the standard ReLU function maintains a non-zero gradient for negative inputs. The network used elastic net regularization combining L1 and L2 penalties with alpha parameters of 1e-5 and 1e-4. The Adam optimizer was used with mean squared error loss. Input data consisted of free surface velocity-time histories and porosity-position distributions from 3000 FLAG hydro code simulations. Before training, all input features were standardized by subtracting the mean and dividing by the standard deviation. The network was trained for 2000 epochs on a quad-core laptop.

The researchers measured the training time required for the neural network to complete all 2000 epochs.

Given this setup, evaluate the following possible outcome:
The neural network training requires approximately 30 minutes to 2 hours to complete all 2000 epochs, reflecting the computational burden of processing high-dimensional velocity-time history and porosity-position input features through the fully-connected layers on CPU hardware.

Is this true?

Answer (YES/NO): NO